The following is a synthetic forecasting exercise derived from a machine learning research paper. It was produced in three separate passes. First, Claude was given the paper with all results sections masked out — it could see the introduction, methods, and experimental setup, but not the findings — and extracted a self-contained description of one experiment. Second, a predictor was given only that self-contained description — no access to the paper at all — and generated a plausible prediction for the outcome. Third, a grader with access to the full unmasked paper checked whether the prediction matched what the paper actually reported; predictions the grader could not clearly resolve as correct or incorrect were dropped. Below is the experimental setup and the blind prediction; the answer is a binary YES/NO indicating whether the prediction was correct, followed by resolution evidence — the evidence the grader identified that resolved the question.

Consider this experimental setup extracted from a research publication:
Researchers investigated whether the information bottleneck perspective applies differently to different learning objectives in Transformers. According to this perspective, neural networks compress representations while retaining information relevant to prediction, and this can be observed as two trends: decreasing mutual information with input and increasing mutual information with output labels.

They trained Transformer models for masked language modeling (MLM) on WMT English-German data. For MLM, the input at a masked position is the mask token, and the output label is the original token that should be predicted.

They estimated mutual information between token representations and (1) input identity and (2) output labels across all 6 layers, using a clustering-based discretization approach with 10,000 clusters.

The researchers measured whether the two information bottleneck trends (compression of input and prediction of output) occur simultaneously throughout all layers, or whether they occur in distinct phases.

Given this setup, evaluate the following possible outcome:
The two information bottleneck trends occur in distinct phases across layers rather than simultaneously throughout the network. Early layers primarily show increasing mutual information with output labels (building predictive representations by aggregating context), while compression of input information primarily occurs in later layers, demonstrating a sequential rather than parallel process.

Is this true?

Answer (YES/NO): NO